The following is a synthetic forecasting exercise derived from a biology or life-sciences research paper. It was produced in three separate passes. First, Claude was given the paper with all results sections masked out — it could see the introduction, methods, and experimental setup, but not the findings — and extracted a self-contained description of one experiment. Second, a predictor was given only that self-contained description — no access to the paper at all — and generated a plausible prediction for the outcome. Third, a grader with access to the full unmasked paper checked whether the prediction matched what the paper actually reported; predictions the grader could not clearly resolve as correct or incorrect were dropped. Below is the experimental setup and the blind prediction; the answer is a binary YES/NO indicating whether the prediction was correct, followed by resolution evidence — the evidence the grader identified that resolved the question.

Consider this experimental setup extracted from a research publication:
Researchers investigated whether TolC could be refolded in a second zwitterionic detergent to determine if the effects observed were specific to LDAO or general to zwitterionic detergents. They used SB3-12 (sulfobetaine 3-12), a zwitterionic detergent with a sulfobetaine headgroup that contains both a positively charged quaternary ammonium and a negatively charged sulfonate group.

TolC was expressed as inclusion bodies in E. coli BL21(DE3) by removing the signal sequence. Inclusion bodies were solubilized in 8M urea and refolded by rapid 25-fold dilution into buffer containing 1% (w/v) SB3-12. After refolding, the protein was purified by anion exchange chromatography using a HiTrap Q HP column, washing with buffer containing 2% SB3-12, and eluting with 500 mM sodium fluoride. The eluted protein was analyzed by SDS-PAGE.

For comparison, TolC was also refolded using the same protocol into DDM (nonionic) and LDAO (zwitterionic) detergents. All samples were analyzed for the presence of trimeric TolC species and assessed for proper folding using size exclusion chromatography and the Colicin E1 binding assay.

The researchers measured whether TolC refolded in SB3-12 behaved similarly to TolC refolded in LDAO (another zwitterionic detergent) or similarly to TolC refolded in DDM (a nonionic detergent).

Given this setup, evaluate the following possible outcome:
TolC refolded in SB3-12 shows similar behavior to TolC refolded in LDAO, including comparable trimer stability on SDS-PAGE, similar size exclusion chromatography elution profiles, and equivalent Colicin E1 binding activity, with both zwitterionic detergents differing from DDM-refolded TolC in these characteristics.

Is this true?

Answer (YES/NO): YES